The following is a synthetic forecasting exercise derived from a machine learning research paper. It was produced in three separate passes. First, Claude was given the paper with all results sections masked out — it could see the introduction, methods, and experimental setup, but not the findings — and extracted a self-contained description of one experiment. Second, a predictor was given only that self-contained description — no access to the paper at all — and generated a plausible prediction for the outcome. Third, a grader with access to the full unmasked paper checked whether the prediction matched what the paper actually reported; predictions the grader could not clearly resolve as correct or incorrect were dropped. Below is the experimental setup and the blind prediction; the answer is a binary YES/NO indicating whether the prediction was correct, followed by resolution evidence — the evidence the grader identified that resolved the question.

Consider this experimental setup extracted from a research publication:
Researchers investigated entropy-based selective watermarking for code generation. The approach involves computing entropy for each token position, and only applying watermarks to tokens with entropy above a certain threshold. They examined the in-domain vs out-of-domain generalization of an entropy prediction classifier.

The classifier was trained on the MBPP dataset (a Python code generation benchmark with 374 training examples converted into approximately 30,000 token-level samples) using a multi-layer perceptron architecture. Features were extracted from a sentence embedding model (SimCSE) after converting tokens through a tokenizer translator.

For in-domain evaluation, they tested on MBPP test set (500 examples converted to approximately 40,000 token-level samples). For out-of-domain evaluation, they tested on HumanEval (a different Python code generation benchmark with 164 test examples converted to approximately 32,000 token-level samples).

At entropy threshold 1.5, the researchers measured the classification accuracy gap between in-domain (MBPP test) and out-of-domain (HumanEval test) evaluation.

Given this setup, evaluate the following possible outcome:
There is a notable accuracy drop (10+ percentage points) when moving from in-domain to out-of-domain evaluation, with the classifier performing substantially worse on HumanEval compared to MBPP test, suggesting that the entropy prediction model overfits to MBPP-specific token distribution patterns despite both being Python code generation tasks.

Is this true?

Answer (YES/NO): YES